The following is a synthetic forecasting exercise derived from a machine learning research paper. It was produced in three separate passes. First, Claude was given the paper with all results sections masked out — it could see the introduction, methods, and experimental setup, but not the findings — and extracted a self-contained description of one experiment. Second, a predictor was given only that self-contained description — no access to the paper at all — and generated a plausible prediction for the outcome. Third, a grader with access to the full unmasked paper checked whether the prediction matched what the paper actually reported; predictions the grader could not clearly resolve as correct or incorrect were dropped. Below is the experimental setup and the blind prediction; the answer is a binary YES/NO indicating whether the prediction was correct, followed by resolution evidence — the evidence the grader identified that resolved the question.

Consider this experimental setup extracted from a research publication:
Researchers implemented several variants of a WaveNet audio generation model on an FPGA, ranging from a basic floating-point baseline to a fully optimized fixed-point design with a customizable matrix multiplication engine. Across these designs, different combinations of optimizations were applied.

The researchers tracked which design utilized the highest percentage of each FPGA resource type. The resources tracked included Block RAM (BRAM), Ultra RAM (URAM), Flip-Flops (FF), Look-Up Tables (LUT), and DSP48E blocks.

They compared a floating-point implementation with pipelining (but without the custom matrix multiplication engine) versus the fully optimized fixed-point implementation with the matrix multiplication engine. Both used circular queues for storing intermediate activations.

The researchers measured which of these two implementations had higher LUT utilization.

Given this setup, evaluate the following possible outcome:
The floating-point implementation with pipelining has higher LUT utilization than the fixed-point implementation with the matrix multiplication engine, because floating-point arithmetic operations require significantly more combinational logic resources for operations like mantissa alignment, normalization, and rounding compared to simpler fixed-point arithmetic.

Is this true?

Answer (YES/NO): NO